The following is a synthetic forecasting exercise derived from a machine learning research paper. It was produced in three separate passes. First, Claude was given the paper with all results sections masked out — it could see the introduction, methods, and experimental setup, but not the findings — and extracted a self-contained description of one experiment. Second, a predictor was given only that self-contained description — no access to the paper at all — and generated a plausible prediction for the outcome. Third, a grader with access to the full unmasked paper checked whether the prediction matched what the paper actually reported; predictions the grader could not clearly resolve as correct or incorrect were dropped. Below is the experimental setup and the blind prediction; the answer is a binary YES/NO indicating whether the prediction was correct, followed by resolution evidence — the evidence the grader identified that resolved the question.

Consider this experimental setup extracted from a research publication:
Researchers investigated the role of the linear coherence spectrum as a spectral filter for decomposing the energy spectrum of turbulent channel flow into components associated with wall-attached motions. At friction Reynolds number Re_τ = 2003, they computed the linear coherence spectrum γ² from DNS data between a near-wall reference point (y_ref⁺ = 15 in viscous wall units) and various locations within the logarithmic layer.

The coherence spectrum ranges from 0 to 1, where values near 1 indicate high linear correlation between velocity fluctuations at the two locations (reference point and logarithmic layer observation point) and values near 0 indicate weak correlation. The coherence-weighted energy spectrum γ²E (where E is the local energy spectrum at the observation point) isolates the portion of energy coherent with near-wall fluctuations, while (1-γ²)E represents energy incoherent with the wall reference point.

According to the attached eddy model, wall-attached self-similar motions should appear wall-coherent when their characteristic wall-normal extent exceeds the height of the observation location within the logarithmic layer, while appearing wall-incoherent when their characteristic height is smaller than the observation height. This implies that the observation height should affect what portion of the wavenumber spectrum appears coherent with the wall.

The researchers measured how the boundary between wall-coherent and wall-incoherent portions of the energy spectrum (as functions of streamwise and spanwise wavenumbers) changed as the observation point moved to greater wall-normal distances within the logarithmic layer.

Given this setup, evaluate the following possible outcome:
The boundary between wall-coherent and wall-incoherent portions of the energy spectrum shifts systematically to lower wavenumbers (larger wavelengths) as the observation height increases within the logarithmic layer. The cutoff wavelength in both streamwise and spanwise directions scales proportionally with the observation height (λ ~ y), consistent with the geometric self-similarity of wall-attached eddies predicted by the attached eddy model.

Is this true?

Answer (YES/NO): YES